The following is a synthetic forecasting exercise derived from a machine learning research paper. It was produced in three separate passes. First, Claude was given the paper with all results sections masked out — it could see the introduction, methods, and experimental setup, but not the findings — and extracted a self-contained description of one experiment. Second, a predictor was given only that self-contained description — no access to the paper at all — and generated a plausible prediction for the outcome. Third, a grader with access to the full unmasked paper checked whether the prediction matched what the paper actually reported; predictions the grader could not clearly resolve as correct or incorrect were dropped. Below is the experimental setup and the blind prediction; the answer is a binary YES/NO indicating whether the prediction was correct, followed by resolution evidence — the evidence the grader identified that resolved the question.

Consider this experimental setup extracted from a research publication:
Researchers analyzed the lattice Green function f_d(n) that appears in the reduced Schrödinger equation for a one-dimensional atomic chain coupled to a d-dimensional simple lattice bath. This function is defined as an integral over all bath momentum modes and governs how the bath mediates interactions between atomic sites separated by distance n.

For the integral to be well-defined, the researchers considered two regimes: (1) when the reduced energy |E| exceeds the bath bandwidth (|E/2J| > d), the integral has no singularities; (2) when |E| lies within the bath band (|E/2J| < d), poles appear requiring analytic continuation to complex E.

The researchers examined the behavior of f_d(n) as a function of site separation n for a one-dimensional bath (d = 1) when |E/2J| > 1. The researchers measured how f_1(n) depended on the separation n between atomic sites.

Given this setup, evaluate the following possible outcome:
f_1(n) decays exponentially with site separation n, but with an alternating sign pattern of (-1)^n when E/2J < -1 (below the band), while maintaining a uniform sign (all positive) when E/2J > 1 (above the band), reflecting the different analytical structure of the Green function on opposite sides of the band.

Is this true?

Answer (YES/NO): NO